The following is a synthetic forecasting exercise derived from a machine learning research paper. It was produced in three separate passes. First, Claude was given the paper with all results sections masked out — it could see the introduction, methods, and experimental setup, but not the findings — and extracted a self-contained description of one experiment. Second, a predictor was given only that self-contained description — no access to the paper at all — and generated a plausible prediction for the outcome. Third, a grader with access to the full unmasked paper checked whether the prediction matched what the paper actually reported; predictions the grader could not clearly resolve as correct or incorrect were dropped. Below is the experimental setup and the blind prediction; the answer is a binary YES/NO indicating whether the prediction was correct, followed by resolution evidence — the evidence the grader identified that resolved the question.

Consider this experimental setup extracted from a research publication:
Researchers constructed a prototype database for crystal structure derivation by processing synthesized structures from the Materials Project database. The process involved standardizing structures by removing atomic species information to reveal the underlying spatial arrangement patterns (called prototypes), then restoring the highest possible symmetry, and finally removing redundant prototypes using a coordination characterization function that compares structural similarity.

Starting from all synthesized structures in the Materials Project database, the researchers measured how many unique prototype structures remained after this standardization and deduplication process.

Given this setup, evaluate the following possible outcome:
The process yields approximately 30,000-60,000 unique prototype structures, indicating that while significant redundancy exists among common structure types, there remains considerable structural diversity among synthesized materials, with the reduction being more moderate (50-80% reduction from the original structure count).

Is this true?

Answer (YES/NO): NO